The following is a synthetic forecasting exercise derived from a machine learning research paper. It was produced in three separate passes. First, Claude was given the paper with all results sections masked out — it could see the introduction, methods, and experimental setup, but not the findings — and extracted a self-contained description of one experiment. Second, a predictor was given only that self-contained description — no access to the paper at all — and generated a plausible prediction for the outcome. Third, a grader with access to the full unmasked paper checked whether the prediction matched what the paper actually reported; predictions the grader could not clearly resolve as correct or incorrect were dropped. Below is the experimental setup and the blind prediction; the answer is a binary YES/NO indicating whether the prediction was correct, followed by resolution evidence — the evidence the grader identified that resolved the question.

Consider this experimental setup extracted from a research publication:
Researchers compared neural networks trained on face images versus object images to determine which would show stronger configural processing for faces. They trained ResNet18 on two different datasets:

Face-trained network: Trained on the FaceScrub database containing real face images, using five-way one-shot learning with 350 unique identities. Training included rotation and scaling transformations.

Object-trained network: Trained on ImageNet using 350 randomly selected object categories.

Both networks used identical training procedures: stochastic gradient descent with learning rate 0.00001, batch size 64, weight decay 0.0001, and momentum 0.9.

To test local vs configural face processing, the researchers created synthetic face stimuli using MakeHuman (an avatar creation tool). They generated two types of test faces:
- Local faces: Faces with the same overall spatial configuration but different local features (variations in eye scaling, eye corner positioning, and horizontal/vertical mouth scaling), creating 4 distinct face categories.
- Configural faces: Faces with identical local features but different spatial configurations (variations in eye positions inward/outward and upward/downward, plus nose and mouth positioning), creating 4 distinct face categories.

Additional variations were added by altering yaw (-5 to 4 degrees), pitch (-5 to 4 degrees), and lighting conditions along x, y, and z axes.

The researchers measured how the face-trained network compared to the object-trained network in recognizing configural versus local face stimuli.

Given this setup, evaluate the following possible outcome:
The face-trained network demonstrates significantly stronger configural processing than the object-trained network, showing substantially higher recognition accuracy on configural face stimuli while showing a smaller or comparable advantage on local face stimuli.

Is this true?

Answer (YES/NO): YES